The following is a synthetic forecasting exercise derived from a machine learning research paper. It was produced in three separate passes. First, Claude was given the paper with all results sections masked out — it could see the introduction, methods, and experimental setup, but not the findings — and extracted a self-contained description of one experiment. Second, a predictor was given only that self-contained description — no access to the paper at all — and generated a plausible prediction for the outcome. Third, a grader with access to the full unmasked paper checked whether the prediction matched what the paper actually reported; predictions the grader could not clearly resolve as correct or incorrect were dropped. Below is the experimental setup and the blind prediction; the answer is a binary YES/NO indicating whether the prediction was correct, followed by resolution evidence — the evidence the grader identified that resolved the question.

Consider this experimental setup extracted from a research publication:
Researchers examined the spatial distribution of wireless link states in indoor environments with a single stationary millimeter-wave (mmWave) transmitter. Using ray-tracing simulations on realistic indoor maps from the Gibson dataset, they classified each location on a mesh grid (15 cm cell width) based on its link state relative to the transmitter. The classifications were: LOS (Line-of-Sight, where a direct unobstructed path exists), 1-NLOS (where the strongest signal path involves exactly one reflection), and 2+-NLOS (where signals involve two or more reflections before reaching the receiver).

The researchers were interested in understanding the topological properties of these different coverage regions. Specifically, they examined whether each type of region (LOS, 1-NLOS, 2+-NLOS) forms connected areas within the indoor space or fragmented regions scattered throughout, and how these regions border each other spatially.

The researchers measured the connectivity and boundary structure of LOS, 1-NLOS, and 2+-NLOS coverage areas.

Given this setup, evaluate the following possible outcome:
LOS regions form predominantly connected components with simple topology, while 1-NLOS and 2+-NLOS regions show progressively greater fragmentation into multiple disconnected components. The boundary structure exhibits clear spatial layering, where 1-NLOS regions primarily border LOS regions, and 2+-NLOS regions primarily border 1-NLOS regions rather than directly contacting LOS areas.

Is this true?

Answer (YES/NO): NO